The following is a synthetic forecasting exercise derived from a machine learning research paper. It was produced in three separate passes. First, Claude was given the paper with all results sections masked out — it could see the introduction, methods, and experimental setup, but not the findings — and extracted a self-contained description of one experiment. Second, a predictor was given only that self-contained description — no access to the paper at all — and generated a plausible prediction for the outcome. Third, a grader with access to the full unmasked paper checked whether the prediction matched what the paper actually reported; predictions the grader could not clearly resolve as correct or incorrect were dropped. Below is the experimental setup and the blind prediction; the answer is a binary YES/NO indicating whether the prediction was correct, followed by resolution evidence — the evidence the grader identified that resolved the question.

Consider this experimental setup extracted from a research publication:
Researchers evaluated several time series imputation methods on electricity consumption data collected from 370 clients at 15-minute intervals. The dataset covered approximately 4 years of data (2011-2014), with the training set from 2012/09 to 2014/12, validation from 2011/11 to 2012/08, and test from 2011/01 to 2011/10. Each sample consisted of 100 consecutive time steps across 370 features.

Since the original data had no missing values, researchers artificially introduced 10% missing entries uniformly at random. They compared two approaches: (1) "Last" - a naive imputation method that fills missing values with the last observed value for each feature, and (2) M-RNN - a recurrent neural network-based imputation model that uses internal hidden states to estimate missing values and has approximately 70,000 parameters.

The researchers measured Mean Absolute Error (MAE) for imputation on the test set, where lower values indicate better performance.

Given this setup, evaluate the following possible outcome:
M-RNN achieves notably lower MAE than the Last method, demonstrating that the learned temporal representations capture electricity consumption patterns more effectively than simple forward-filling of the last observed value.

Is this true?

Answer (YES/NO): NO